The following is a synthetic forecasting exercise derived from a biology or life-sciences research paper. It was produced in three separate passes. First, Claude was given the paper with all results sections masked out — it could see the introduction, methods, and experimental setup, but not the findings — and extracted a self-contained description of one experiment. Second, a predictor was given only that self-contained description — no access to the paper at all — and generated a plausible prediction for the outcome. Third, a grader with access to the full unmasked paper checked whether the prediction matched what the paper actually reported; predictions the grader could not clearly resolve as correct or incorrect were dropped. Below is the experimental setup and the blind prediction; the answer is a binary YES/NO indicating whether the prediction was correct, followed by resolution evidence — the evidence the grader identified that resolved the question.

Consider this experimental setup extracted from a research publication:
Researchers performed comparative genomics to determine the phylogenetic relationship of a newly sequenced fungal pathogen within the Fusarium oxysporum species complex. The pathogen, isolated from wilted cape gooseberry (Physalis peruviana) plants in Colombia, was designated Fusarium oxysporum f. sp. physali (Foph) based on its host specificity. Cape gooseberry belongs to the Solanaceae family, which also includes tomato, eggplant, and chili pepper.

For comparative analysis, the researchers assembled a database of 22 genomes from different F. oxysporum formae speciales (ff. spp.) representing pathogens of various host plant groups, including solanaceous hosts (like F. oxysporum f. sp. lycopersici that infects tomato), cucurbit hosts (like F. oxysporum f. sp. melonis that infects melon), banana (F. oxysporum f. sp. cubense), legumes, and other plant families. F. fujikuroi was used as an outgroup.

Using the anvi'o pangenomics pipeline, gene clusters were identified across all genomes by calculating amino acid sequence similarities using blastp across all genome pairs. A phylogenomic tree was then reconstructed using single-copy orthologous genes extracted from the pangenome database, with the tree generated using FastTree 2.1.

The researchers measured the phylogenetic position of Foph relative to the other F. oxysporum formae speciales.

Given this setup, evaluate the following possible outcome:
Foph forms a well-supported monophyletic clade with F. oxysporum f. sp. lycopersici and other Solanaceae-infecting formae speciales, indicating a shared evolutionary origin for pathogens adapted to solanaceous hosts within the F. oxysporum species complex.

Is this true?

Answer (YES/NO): NO